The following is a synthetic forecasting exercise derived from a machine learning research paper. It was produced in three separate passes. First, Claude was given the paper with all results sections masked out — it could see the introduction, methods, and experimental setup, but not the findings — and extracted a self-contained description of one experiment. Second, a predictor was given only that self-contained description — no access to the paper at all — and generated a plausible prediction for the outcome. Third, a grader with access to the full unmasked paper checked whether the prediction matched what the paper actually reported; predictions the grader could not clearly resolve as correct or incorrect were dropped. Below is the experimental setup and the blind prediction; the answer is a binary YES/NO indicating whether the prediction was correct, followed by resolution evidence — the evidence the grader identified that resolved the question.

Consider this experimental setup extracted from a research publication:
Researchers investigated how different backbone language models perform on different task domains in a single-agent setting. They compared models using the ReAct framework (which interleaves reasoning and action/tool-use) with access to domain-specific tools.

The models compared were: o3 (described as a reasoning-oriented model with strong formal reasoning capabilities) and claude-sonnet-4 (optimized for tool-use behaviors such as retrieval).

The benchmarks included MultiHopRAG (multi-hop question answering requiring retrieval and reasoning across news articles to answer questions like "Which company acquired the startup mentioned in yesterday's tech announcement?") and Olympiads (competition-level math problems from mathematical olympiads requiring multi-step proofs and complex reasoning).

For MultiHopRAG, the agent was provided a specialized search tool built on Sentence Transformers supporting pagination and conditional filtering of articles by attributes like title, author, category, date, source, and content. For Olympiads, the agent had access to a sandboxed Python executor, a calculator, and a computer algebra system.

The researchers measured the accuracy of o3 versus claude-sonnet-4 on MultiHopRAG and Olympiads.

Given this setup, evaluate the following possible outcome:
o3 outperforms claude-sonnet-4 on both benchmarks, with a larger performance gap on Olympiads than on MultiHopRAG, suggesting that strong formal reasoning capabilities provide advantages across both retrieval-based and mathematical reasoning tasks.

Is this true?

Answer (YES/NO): NO